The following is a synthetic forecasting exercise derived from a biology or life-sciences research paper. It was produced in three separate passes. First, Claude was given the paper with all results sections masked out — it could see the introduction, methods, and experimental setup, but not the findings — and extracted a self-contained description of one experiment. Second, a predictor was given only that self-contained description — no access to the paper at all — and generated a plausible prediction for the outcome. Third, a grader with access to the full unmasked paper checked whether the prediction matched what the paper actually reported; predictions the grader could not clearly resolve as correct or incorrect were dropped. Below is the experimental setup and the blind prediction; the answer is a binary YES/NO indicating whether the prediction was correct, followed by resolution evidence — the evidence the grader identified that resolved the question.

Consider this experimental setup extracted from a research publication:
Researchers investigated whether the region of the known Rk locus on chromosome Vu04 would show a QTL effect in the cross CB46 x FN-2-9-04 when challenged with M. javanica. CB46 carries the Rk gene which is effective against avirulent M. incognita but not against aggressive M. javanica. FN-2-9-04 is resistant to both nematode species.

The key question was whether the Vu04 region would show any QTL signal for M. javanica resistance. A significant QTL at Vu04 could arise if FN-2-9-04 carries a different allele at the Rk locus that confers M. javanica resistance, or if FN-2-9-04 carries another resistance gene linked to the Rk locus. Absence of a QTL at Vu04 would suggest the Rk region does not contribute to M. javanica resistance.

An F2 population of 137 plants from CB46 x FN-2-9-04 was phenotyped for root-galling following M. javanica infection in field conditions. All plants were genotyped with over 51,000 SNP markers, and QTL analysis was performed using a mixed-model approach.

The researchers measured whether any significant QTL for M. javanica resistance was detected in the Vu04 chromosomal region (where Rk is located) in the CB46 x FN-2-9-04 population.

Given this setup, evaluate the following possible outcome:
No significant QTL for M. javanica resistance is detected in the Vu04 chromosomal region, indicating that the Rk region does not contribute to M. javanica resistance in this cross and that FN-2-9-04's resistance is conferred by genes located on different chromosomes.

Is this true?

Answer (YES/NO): YES